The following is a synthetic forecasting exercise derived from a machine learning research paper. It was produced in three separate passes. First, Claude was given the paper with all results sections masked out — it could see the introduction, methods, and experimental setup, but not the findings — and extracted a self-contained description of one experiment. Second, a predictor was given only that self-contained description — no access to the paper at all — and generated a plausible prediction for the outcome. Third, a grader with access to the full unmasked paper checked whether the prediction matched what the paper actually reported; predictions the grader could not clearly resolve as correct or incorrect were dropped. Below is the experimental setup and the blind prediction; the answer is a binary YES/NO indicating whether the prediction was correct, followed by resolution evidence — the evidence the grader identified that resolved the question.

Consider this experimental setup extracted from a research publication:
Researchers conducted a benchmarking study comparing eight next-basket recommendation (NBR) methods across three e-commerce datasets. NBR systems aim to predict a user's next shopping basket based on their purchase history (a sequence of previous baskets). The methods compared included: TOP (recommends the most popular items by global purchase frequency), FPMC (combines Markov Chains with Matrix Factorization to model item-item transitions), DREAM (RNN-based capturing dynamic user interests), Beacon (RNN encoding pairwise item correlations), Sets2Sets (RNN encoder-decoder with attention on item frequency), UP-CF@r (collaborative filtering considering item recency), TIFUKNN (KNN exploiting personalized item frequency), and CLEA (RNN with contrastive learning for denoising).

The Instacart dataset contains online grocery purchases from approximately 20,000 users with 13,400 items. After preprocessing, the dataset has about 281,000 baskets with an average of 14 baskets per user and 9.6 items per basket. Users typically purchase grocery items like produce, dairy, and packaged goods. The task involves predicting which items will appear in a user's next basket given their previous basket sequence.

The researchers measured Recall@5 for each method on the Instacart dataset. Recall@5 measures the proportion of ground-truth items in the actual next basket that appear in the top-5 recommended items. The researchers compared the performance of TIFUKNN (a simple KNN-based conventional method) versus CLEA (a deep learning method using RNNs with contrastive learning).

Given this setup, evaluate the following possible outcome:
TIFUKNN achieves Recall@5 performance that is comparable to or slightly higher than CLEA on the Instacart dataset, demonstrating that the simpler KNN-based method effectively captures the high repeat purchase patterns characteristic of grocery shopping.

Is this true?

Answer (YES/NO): NO